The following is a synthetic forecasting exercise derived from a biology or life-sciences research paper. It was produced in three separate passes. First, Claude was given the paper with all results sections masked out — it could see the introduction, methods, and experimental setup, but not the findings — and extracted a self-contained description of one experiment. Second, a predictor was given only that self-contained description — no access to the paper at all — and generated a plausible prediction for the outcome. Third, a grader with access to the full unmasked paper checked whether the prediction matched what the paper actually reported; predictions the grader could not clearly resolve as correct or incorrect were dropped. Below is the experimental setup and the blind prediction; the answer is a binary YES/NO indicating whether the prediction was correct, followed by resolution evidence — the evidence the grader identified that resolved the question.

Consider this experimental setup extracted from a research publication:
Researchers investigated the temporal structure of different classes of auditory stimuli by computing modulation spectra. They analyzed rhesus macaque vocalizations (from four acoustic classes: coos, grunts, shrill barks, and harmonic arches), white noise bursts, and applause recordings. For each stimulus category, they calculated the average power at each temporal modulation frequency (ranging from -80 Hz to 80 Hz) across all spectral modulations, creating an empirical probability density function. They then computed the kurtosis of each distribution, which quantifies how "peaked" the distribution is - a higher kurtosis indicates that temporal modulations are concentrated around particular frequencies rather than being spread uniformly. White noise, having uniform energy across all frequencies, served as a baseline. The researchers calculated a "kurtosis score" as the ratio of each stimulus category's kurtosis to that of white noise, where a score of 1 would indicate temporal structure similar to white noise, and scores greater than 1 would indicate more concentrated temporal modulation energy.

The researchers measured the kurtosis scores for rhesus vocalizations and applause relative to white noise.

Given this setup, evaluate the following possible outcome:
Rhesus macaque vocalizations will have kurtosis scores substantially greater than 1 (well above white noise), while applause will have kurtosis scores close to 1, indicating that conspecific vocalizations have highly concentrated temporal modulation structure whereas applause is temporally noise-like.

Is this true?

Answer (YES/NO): YES